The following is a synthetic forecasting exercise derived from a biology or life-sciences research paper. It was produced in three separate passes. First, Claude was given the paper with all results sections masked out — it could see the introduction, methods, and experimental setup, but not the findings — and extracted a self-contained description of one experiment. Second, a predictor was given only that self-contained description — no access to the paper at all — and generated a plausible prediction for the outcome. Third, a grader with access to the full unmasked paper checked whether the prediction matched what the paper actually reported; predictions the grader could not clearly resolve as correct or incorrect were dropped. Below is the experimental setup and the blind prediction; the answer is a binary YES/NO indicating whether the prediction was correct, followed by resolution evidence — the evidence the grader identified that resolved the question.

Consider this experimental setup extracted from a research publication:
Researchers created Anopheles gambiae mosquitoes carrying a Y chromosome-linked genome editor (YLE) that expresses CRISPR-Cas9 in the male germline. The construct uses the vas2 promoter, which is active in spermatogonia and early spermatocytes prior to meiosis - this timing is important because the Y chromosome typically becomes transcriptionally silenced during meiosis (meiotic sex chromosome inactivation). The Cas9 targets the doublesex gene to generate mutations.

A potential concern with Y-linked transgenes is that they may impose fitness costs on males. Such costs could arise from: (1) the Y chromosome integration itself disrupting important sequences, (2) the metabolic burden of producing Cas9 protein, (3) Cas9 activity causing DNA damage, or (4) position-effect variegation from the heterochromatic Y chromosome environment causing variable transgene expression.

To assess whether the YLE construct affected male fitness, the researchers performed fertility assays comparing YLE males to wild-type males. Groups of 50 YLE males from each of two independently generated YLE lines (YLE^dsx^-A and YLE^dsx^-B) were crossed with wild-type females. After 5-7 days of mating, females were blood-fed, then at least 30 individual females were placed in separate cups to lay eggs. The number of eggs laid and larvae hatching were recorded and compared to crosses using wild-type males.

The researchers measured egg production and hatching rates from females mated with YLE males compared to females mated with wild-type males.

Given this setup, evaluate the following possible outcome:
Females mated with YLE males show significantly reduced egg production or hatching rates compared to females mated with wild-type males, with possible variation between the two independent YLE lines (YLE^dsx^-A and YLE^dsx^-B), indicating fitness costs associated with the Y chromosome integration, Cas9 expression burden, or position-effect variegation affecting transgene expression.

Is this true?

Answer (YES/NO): NO